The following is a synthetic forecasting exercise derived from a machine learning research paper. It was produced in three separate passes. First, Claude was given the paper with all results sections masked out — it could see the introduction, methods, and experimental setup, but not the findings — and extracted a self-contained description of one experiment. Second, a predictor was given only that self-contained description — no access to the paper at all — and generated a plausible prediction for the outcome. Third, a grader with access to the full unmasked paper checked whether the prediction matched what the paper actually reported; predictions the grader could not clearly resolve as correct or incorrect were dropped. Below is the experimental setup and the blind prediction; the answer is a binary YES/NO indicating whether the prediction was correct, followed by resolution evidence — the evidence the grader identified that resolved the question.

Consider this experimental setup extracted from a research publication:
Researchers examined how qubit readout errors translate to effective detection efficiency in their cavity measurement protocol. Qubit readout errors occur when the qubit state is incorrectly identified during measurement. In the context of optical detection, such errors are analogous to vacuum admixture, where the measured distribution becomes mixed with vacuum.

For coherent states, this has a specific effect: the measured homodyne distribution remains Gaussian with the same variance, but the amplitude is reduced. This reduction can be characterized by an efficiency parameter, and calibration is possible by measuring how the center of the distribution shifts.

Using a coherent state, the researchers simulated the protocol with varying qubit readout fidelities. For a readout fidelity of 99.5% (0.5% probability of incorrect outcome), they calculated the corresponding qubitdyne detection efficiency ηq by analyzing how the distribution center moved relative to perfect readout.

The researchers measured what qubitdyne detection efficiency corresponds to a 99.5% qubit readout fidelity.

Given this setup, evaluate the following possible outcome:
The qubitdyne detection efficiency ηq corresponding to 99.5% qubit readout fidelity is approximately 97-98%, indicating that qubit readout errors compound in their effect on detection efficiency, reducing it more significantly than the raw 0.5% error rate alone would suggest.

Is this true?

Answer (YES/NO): YES